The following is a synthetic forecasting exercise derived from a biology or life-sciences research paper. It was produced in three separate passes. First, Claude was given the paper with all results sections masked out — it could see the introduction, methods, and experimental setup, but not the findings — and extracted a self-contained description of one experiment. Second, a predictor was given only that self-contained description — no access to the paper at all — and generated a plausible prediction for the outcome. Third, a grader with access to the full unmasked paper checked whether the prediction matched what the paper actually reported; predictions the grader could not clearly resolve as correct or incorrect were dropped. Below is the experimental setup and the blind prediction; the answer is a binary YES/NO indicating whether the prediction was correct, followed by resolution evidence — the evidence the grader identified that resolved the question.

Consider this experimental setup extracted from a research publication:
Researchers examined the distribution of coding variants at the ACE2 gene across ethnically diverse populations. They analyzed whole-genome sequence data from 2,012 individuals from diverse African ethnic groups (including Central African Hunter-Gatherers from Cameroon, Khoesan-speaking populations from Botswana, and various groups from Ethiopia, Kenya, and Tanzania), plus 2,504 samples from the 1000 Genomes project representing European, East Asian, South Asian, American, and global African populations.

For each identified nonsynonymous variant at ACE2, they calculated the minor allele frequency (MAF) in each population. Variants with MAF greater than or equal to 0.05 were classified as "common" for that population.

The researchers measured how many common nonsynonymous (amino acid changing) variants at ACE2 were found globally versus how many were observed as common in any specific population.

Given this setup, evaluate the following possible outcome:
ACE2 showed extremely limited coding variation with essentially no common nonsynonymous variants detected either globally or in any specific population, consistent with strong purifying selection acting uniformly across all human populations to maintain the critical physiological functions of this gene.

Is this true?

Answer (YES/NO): NO